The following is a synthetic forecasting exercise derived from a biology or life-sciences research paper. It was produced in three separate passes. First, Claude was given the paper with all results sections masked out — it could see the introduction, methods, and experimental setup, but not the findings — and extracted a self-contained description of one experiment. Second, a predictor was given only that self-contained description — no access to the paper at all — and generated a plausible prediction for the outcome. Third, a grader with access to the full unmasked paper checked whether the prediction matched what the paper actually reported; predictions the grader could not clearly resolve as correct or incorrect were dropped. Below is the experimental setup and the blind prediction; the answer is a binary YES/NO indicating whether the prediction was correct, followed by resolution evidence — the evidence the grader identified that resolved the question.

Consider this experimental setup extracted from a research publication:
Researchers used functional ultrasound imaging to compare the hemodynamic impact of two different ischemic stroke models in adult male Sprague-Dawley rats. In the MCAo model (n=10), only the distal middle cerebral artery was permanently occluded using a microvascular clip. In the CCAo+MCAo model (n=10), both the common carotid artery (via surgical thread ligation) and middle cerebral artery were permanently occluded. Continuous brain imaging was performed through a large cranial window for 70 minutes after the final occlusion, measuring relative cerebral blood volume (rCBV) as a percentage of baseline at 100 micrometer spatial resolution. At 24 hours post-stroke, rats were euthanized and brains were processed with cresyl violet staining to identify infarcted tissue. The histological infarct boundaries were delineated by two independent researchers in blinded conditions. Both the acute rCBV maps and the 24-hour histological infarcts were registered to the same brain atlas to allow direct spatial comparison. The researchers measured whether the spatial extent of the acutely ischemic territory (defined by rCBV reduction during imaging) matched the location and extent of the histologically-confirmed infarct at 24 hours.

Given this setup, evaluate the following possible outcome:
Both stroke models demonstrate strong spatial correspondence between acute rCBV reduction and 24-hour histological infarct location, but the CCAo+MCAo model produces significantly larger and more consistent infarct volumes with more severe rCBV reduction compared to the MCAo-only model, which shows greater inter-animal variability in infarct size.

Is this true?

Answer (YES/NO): NO